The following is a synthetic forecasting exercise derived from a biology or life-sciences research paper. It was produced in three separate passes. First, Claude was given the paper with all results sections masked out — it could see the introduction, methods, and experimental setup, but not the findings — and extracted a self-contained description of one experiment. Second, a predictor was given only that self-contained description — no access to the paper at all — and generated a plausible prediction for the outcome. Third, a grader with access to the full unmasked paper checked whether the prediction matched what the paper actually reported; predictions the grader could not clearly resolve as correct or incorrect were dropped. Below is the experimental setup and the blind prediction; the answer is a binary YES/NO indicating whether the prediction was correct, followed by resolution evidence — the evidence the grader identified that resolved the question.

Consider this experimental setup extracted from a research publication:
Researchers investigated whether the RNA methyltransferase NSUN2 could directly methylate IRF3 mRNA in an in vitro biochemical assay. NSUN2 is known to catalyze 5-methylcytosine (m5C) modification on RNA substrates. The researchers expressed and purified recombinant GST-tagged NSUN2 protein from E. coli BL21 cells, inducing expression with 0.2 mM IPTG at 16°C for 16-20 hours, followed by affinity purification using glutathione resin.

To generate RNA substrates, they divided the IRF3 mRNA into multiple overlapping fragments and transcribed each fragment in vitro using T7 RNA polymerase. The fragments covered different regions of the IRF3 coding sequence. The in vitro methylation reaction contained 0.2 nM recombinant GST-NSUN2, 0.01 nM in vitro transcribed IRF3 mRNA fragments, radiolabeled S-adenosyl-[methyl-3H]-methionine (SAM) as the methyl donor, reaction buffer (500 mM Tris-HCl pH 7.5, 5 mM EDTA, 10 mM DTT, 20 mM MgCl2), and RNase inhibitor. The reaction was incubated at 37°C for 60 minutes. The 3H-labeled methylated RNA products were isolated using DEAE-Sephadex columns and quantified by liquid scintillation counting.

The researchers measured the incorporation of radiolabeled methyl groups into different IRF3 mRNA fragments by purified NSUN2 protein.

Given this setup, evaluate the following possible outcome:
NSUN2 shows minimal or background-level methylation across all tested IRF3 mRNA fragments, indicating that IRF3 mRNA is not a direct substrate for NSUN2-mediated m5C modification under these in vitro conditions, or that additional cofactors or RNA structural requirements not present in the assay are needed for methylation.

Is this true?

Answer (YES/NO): NO